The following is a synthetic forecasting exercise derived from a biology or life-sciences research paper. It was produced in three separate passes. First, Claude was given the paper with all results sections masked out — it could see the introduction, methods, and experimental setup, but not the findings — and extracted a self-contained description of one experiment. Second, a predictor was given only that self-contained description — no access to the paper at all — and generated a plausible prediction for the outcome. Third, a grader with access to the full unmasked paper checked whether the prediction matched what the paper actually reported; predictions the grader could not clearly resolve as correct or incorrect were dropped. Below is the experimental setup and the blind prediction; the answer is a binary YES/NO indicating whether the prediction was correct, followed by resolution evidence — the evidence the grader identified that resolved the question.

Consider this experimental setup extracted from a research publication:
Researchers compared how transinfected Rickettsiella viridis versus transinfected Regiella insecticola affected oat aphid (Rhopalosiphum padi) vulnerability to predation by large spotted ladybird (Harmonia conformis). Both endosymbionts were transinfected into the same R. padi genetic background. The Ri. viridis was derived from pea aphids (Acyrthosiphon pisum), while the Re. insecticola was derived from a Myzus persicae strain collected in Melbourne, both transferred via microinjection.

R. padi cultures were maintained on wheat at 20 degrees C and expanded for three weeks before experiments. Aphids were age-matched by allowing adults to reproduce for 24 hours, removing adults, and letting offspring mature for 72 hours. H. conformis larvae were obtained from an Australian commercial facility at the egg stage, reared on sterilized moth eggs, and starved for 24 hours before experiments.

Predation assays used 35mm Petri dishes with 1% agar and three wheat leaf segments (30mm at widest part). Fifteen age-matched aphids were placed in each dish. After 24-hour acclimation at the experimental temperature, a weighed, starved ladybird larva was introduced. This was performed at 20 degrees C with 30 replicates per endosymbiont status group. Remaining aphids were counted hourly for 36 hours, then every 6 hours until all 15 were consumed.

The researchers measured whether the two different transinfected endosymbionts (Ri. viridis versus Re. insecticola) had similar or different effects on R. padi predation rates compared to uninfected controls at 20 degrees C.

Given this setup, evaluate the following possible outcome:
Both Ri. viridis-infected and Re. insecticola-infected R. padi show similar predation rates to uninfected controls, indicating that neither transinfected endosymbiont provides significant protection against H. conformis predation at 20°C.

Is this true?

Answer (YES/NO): NO